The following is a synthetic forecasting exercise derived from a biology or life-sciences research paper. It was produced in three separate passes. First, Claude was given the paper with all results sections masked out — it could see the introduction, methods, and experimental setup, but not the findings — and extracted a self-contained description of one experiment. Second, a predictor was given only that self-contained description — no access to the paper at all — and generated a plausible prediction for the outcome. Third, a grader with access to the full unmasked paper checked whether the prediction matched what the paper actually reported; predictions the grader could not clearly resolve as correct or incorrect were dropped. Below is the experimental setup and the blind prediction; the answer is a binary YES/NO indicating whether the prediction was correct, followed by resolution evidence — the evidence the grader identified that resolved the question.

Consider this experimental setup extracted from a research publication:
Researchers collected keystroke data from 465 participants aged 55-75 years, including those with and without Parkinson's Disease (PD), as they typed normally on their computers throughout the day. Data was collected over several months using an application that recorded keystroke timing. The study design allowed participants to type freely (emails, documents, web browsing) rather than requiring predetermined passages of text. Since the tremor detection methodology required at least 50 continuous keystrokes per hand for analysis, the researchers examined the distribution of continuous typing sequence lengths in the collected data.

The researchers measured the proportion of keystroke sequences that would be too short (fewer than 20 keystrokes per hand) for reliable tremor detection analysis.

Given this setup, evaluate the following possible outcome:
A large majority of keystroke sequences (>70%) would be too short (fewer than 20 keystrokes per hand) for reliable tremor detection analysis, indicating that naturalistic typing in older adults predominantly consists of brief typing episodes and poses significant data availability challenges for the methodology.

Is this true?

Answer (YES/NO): YES